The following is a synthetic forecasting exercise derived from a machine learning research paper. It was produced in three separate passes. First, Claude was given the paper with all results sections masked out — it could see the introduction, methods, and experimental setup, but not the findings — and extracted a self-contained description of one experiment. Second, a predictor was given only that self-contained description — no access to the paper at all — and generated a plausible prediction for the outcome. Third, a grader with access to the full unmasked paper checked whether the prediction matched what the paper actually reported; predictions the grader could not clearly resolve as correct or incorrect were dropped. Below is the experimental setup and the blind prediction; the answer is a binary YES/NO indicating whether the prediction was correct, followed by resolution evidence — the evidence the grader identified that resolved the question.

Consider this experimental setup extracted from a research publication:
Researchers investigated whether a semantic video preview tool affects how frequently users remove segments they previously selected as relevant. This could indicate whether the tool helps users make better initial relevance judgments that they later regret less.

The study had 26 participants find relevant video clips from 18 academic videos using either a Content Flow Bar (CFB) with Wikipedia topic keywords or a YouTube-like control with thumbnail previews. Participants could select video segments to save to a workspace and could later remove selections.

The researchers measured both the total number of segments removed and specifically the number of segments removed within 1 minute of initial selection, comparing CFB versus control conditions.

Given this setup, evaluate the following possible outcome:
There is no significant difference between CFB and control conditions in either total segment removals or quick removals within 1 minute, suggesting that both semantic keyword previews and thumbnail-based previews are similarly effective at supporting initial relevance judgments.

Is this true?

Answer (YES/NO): YES